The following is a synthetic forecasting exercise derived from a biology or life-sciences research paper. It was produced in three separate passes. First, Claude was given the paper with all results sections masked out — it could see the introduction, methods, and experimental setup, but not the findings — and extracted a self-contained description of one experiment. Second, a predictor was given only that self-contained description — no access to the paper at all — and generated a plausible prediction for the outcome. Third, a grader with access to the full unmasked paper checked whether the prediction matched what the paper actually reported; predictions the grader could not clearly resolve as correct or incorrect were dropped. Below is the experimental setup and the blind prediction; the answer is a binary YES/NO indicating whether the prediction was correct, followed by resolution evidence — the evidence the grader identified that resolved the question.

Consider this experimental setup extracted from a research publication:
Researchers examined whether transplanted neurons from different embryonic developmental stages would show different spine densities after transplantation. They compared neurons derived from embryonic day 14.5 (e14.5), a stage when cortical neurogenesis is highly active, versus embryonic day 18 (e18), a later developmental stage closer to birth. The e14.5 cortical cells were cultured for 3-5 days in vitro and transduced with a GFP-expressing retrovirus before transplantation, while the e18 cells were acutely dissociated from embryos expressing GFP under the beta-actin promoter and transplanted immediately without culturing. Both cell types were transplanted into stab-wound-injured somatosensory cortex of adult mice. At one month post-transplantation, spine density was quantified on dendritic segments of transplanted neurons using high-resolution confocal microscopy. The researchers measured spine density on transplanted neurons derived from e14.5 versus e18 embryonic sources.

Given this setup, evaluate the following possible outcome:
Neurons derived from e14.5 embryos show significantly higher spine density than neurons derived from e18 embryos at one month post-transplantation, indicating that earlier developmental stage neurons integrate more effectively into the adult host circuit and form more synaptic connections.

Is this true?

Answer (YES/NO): NO